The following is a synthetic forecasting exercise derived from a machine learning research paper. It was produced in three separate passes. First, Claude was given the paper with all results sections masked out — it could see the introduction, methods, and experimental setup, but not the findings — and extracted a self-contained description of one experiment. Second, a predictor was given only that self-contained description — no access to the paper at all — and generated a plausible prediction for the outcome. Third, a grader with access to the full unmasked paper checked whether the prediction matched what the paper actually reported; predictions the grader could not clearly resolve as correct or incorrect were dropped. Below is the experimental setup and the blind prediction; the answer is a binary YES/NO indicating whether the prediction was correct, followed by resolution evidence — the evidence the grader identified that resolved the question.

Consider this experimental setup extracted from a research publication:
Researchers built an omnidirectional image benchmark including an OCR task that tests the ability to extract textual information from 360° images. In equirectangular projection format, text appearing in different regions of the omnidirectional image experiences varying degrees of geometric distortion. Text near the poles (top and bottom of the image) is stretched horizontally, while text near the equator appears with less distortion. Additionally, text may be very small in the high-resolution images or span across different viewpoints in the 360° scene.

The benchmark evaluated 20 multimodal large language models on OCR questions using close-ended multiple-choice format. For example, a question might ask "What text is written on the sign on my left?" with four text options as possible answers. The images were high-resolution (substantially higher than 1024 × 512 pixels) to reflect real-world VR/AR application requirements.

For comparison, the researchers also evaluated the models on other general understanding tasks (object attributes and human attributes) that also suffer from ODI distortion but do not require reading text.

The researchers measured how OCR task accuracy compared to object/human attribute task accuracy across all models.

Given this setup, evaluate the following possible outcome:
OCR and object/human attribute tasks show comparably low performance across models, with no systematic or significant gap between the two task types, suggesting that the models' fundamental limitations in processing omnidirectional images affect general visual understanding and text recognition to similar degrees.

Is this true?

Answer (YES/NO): NO